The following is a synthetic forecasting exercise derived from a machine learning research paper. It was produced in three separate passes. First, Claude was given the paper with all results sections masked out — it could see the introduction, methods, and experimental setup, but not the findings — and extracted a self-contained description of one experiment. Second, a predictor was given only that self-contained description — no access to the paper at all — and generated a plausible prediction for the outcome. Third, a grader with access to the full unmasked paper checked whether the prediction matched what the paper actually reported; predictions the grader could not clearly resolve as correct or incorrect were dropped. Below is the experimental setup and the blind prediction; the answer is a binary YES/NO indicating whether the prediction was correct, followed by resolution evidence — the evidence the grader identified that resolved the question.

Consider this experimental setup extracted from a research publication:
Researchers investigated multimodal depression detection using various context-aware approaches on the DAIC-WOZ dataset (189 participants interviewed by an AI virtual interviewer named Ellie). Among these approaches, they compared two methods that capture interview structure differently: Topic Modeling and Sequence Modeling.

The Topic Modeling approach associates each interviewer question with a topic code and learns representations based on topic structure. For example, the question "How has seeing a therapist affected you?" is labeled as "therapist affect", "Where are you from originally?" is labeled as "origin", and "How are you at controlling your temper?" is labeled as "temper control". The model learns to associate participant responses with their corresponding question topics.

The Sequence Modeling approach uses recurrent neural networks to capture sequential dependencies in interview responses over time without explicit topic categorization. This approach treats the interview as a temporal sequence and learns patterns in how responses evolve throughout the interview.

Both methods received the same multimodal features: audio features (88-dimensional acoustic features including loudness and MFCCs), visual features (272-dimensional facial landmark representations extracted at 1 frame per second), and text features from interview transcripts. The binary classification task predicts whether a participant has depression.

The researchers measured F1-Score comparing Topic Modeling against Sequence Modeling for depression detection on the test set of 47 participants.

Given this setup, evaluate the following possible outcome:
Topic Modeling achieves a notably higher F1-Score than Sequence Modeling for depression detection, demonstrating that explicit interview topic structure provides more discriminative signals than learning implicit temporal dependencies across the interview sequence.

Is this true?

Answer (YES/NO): NO